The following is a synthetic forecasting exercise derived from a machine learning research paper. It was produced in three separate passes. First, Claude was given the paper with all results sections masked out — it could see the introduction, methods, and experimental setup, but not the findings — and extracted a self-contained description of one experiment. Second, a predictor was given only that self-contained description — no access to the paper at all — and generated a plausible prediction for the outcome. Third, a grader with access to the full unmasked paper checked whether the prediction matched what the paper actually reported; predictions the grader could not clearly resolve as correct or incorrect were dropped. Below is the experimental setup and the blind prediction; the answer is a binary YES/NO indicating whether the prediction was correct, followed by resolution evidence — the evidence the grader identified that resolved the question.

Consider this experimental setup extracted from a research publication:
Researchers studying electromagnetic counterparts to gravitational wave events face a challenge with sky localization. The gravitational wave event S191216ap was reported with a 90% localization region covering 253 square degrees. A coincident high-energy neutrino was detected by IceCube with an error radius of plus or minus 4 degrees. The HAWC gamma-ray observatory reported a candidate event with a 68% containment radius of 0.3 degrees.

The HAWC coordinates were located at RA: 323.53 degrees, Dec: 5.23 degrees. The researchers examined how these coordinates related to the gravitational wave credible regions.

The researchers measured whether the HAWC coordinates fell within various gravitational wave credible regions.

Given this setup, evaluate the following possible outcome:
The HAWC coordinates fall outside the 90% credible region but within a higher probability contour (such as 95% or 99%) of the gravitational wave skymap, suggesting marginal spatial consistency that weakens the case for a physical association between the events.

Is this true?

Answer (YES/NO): YES